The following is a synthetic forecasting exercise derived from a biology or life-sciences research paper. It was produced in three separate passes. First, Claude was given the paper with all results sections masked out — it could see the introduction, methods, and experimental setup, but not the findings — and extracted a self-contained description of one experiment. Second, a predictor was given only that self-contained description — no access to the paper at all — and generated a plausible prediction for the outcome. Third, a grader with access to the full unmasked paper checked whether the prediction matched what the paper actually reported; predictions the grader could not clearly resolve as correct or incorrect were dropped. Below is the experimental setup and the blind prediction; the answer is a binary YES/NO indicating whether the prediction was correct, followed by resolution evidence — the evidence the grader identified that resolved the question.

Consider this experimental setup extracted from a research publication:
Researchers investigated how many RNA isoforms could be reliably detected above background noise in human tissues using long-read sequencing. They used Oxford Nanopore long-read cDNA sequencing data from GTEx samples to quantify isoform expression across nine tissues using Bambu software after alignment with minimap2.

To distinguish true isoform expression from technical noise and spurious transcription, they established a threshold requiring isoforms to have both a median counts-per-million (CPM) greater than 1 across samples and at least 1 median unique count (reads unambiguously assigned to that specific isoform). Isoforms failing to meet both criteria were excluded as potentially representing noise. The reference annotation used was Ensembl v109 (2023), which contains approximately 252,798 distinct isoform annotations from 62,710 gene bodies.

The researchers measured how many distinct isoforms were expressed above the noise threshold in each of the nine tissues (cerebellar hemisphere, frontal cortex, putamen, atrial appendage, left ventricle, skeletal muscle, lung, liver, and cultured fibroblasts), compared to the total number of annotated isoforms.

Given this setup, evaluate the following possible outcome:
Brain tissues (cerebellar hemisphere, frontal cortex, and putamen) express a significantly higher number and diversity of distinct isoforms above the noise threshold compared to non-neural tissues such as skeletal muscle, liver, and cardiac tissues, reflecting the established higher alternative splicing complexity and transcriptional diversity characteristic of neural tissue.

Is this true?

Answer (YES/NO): YES